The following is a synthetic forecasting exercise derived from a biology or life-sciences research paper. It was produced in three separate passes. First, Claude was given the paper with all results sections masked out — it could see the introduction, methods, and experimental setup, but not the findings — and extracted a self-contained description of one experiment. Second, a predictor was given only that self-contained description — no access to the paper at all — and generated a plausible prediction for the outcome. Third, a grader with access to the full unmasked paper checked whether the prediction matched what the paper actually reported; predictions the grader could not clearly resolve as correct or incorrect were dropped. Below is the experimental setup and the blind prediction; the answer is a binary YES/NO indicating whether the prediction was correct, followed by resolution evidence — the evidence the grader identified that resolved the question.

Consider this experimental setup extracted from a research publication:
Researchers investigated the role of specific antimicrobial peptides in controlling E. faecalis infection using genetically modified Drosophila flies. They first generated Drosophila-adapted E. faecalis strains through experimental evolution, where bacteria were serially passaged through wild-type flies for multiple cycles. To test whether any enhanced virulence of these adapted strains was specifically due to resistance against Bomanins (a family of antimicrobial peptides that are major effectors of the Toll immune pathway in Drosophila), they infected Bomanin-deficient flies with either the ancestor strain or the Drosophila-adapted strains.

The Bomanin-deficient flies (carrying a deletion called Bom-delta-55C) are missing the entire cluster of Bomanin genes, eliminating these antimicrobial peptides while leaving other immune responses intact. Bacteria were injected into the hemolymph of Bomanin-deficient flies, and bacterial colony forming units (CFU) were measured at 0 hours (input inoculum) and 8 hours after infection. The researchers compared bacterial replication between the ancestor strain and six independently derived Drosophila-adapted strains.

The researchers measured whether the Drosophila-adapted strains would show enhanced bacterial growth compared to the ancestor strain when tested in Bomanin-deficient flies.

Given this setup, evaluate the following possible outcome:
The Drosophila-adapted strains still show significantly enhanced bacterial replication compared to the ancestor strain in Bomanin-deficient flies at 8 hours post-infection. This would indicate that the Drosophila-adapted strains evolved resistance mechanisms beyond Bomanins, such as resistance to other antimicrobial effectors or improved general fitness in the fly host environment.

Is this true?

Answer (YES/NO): NO